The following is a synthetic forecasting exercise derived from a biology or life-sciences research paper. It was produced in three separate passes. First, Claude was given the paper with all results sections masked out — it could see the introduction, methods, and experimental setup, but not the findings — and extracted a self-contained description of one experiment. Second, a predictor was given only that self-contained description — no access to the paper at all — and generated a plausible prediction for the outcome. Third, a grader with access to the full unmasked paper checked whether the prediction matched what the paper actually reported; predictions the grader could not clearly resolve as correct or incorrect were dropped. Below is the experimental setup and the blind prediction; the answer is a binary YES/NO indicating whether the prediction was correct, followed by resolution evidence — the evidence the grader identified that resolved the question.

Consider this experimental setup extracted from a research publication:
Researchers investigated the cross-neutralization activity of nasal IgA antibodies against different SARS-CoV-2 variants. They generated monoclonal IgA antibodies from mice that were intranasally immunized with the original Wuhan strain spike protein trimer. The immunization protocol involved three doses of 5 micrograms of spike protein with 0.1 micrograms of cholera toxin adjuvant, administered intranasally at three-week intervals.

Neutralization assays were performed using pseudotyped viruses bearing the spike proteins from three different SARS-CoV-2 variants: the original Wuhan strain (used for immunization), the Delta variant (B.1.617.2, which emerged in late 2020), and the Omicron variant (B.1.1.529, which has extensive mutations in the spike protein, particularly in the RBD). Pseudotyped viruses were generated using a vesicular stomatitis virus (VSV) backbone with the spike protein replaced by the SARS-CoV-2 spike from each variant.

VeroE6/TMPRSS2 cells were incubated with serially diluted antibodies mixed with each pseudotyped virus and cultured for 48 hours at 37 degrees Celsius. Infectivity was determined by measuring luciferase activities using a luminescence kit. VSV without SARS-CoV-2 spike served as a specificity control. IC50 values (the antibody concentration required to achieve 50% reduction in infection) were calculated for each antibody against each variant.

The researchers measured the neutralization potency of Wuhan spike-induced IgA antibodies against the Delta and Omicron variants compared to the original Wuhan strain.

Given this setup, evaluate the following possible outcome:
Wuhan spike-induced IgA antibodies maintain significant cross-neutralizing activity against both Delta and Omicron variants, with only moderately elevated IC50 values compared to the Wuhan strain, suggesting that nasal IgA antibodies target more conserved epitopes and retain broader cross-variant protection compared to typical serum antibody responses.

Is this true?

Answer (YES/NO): NO